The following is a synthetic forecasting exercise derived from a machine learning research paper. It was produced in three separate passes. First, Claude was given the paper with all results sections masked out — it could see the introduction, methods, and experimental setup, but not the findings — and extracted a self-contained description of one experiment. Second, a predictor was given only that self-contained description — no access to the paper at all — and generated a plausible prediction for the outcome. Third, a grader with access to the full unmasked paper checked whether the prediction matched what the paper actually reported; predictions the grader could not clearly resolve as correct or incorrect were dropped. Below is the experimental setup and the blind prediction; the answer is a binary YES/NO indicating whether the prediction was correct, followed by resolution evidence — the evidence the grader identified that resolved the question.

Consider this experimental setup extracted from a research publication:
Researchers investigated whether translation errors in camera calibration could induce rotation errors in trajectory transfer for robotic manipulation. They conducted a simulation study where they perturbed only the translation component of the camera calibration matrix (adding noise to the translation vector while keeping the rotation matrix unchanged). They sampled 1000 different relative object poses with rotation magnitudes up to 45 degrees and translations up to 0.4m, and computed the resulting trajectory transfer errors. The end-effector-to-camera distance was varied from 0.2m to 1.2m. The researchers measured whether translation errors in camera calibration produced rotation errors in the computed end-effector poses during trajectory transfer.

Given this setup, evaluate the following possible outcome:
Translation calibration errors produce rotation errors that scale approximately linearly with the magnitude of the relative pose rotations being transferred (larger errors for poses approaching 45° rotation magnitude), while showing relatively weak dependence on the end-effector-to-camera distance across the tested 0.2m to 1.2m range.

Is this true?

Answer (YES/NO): NO